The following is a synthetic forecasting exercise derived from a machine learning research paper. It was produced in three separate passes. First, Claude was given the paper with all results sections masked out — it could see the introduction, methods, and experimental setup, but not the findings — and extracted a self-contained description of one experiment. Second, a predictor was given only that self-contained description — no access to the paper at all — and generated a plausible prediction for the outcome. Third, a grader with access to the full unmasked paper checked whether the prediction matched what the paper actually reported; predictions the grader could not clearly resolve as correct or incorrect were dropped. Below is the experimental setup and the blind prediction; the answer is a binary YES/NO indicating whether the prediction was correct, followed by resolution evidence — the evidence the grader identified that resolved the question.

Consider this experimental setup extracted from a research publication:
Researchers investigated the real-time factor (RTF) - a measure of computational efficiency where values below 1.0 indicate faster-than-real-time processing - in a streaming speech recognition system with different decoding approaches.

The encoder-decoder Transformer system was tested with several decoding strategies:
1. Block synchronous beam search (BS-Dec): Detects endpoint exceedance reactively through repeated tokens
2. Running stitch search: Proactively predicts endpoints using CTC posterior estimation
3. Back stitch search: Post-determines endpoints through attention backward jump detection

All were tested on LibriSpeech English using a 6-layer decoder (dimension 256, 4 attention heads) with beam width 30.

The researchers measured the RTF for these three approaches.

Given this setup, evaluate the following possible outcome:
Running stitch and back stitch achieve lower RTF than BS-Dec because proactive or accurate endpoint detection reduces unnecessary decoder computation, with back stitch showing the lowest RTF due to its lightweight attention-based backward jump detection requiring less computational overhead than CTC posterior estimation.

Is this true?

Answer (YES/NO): NO